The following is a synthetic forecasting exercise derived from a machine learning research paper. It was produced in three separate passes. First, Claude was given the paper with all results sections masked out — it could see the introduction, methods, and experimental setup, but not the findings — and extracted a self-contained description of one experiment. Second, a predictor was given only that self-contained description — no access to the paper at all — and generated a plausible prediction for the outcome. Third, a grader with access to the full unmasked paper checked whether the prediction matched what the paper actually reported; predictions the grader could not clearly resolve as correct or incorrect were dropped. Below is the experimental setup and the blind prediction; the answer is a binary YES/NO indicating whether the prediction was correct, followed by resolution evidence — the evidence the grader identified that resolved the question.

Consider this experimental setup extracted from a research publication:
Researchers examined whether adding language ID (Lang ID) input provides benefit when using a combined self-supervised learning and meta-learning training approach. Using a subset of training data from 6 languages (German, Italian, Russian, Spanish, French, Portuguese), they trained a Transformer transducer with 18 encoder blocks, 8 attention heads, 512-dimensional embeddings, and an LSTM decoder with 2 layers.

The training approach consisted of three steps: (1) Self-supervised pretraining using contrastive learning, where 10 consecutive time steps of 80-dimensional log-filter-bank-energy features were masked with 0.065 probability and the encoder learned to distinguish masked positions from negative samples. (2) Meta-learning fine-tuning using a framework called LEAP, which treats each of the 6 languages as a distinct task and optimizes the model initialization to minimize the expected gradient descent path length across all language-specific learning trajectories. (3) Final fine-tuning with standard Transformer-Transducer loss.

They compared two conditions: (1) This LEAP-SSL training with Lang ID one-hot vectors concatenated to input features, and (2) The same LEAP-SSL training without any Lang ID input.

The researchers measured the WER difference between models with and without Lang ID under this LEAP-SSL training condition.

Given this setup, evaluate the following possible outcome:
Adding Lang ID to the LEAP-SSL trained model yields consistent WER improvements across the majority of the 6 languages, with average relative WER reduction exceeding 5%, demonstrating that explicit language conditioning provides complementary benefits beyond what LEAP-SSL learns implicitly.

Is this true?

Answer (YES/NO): YES